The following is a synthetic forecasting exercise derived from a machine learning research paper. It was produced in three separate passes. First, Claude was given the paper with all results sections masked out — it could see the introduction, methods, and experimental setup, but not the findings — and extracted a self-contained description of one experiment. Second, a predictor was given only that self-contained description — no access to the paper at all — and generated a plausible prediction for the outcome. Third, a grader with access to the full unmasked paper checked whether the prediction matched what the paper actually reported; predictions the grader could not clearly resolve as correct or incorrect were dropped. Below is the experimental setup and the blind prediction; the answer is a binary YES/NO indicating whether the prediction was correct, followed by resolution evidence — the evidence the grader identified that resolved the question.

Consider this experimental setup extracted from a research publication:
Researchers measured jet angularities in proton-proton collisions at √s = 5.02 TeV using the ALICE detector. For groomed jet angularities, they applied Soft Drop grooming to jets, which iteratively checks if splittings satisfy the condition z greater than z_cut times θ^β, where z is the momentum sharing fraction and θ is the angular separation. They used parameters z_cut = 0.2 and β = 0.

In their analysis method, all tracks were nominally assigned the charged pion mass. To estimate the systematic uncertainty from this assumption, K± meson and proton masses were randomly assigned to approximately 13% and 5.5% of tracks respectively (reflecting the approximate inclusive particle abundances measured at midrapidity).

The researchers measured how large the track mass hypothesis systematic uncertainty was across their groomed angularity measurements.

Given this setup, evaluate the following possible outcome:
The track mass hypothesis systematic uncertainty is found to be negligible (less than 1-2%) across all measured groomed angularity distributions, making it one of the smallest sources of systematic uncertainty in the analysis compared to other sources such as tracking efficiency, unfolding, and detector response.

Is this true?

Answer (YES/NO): NO